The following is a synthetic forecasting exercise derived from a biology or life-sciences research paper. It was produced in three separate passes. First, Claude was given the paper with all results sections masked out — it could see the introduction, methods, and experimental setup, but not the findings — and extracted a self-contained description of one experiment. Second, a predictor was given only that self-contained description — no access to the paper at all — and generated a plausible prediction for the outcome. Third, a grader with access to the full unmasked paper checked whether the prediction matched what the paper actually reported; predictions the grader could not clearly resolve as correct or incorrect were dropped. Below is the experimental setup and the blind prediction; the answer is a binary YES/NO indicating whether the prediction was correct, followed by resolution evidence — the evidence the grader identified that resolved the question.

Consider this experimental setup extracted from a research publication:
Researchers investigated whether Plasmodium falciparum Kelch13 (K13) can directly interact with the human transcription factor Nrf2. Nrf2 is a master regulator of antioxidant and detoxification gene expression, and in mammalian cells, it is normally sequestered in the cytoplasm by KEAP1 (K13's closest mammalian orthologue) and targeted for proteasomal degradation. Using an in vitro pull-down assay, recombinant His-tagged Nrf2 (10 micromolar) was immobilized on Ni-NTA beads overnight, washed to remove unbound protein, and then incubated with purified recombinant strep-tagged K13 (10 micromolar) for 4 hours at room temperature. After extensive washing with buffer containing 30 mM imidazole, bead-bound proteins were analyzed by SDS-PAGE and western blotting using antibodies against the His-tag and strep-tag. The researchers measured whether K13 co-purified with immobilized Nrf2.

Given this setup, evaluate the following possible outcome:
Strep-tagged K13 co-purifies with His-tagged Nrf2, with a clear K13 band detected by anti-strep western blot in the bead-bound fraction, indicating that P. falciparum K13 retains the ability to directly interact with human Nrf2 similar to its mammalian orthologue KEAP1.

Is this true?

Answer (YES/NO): YES